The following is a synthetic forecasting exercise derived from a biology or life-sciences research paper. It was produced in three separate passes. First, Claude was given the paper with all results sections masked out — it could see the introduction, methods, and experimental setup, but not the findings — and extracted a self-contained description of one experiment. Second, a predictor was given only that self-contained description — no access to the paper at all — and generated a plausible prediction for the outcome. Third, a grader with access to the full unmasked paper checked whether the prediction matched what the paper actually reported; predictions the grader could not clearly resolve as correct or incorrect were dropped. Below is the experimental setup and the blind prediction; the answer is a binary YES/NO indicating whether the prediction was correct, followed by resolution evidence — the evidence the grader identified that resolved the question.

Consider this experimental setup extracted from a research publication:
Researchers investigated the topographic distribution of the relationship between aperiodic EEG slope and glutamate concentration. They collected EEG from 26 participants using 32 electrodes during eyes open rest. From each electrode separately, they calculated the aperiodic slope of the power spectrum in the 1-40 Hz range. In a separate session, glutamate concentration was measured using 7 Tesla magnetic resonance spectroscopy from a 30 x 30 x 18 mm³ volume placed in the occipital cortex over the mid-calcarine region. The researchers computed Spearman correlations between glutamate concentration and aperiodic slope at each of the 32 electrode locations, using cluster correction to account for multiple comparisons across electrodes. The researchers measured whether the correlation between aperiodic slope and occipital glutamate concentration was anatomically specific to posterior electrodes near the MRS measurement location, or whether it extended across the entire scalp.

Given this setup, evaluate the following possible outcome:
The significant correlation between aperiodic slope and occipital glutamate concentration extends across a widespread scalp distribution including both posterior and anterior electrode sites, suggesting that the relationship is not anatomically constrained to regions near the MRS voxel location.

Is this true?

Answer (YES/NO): NO